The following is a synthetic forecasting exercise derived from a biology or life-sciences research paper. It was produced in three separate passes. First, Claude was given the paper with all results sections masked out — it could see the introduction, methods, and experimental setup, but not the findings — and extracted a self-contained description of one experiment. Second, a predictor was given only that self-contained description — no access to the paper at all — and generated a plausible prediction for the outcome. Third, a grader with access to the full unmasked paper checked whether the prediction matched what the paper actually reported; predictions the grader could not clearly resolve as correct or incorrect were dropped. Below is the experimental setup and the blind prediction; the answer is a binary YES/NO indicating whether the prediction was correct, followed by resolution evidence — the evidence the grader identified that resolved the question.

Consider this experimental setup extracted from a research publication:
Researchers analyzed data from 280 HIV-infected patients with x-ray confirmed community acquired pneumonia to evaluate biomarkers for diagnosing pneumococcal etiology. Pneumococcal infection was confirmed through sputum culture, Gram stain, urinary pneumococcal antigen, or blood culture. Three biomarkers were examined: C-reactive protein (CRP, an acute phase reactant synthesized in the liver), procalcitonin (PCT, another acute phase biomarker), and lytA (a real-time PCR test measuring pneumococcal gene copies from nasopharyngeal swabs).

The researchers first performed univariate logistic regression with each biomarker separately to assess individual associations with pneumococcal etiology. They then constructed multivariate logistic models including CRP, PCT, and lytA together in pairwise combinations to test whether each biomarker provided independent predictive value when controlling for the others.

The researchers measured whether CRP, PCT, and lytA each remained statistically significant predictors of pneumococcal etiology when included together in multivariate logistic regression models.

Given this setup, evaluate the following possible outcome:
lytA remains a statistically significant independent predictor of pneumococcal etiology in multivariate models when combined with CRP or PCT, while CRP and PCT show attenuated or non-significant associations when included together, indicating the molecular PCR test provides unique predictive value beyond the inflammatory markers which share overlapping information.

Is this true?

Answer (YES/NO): NO